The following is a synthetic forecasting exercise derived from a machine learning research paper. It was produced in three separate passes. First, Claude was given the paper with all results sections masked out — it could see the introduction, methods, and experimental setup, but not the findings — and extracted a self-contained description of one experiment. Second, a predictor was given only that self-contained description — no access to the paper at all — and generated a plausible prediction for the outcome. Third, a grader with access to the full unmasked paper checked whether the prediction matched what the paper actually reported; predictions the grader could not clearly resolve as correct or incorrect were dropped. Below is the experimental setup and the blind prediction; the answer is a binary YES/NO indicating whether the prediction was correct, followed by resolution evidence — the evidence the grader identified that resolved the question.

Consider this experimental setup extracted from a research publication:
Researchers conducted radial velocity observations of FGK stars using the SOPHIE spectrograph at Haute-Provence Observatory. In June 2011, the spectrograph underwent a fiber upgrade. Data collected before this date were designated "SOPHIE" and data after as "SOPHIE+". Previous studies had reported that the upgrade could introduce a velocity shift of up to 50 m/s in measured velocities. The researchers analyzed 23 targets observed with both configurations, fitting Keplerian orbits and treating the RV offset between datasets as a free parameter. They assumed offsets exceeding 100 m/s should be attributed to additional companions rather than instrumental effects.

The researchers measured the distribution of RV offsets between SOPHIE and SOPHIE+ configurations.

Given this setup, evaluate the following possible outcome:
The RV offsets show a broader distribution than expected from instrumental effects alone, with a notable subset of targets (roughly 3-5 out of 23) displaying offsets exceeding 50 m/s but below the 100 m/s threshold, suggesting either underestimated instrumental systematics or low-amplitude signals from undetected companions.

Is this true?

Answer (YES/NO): NO